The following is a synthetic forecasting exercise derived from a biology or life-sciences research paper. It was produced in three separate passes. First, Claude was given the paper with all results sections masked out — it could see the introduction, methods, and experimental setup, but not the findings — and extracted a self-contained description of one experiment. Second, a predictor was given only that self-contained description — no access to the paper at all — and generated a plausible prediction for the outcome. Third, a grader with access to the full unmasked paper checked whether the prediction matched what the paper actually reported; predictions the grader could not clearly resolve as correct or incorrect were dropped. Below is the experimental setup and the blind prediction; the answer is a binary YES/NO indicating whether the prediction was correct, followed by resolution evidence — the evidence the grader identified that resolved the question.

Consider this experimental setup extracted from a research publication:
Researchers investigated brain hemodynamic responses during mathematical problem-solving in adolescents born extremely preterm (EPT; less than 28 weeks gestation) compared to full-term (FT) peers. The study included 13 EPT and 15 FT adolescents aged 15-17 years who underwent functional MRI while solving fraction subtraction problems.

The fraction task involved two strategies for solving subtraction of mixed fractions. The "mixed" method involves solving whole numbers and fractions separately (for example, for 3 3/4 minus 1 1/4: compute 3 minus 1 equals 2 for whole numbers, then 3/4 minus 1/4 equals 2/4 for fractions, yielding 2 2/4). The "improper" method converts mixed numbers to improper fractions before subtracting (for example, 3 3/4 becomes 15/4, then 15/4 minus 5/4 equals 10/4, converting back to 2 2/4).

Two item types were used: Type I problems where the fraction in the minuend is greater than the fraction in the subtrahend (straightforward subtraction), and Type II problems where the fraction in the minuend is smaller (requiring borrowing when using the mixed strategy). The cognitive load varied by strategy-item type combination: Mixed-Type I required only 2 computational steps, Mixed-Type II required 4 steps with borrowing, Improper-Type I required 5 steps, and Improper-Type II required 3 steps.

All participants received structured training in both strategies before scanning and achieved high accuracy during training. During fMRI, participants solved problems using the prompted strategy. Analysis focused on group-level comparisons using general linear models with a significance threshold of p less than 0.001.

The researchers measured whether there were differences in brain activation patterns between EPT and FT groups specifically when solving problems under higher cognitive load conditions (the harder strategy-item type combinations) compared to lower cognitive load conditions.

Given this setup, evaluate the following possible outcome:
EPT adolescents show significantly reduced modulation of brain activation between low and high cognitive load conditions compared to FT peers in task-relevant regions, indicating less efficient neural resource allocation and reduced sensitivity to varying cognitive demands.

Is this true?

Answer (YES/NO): NO